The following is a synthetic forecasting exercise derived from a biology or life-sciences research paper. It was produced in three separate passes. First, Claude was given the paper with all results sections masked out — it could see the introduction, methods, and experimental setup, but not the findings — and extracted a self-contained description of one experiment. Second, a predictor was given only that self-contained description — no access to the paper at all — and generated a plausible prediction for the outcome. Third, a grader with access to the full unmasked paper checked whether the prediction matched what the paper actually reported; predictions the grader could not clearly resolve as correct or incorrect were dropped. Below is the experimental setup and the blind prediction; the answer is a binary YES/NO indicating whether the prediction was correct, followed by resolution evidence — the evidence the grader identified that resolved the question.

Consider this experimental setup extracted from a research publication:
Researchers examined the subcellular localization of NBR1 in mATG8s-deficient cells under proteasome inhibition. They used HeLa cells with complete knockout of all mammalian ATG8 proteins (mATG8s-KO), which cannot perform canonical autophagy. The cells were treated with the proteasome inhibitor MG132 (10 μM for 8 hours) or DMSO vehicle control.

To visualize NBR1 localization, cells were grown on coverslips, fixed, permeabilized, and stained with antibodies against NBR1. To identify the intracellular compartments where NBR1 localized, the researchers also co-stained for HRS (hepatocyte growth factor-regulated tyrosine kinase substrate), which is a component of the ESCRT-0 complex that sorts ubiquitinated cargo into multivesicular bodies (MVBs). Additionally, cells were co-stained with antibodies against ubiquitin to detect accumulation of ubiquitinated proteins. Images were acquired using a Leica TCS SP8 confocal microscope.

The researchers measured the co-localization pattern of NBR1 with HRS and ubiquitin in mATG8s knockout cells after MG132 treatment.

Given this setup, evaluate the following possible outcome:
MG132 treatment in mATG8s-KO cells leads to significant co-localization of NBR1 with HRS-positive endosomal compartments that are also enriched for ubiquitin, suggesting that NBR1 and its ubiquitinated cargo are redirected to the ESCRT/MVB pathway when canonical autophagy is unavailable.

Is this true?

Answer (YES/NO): YES